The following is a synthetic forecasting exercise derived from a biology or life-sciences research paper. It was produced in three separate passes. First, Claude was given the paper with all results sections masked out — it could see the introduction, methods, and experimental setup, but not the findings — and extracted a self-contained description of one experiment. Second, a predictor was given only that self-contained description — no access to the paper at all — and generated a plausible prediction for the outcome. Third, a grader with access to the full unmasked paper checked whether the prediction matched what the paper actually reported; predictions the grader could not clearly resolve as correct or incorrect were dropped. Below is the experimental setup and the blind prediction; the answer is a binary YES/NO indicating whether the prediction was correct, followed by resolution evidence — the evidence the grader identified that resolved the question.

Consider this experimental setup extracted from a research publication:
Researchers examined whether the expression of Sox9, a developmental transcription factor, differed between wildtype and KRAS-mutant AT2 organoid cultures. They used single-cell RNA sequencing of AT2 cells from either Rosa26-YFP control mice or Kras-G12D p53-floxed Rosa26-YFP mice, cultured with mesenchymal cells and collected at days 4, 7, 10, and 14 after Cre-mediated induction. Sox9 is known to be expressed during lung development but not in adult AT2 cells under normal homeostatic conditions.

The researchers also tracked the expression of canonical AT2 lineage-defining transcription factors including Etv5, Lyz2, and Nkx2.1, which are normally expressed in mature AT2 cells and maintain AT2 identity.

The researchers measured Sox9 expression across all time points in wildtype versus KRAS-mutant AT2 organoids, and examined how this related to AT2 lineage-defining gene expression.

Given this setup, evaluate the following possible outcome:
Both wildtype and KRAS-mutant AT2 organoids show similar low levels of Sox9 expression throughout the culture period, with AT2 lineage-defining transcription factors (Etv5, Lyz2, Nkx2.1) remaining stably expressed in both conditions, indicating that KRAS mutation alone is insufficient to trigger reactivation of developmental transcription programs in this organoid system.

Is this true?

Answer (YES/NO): NO